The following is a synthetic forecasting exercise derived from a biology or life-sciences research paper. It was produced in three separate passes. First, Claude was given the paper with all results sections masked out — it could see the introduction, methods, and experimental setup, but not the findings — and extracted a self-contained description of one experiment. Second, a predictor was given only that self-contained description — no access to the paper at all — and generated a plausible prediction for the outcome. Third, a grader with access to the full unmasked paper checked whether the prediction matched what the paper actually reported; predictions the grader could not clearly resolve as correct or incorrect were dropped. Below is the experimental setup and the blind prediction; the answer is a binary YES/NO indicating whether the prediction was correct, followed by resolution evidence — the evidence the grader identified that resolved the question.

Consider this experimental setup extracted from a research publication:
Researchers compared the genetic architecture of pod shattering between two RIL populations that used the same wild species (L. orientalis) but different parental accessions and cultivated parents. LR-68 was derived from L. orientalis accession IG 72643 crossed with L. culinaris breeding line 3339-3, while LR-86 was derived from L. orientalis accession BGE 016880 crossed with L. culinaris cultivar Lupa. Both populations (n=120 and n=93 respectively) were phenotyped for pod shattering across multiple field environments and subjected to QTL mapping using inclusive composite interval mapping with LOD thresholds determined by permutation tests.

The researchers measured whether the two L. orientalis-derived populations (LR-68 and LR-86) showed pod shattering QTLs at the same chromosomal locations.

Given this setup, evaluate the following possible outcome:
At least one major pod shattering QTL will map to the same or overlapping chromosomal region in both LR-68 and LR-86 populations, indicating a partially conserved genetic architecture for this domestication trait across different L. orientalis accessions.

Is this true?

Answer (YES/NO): YES